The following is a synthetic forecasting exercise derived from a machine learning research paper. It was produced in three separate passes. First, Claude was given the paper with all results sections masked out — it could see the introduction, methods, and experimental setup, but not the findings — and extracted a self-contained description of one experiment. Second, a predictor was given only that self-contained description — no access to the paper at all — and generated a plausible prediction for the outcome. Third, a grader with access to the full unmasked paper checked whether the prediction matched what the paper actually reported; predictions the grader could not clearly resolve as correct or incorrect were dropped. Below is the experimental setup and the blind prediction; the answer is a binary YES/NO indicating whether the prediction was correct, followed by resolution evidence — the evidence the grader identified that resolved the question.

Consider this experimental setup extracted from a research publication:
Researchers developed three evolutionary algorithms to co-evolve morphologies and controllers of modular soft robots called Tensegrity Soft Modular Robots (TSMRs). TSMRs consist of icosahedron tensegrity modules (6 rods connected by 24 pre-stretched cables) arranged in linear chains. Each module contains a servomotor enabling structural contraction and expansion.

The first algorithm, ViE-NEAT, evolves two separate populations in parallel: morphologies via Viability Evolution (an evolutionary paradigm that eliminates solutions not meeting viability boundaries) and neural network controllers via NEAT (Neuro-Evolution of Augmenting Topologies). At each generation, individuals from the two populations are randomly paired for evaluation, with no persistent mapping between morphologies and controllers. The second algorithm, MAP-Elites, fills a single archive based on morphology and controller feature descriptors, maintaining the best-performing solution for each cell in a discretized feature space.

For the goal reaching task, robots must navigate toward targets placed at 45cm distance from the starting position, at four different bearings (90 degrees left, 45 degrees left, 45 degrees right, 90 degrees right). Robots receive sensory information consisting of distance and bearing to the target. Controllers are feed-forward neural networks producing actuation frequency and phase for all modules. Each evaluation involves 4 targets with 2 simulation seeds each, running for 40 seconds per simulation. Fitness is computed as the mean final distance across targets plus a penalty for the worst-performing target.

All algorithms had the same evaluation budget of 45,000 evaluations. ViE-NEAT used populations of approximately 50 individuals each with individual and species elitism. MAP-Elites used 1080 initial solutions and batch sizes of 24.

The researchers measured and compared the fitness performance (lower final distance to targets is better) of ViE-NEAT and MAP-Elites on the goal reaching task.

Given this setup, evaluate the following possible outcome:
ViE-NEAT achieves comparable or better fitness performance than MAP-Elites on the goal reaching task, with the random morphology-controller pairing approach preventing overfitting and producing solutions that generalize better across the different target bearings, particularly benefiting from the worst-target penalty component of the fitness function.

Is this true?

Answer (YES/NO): YES